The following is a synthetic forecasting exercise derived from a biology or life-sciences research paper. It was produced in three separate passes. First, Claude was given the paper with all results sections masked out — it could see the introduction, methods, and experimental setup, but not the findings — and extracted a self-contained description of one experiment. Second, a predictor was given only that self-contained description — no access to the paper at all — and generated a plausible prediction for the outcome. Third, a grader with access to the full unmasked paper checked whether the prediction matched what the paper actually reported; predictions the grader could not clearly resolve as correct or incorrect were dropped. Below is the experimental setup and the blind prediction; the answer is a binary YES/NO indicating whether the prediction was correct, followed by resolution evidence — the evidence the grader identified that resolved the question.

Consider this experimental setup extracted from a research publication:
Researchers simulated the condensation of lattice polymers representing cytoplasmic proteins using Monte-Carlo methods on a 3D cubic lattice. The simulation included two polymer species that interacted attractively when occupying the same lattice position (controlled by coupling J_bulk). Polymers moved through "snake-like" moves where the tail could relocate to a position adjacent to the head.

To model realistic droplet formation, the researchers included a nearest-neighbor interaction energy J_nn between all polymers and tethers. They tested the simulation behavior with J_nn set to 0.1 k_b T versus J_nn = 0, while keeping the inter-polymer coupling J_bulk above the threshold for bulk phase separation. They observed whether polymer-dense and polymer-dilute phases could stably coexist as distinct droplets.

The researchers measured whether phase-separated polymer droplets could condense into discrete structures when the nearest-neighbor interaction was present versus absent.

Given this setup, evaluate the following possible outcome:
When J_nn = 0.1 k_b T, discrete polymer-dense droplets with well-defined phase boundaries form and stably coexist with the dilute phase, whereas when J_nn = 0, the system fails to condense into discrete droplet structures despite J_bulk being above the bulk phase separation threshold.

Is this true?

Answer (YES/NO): YES